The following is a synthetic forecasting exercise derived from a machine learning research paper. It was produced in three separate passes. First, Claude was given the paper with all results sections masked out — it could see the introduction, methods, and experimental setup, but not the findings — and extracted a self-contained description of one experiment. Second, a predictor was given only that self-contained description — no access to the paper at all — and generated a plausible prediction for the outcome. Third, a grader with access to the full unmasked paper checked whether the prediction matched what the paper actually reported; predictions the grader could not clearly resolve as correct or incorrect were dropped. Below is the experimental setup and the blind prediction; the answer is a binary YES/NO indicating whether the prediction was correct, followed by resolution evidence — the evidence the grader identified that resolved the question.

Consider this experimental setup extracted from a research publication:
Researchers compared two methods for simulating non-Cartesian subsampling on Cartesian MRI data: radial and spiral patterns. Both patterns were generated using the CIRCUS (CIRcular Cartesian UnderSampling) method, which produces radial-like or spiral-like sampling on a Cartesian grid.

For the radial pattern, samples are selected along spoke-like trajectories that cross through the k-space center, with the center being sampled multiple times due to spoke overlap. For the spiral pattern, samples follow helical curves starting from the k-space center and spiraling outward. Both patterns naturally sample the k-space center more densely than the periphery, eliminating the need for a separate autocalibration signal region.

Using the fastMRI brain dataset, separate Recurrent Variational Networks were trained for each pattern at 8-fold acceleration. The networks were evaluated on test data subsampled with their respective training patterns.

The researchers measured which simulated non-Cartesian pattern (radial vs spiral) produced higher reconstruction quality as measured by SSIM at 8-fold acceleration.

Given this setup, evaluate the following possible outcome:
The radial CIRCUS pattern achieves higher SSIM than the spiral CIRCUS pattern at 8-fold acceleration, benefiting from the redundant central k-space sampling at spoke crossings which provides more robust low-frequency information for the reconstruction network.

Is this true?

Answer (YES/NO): NO